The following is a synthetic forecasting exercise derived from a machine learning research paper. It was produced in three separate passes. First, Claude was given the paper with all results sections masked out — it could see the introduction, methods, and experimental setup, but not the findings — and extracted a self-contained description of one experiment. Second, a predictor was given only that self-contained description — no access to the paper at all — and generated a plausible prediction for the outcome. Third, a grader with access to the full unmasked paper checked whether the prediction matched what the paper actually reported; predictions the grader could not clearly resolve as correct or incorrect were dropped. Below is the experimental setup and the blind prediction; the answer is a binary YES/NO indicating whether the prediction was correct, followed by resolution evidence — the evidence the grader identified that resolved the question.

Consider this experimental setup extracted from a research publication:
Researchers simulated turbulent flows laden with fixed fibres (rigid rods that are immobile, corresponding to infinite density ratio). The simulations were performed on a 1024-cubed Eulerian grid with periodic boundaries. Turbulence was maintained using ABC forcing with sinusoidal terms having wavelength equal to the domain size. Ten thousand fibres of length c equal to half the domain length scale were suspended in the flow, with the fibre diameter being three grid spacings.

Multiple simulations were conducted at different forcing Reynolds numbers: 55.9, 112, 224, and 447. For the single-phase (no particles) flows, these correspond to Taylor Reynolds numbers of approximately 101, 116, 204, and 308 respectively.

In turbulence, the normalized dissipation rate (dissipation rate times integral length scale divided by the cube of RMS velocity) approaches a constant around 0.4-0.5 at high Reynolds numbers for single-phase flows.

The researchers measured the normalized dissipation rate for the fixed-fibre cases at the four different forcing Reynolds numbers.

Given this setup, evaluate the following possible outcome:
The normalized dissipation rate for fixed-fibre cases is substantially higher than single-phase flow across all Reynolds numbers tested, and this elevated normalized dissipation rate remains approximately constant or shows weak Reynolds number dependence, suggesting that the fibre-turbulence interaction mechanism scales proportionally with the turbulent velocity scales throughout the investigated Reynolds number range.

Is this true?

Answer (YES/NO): NO